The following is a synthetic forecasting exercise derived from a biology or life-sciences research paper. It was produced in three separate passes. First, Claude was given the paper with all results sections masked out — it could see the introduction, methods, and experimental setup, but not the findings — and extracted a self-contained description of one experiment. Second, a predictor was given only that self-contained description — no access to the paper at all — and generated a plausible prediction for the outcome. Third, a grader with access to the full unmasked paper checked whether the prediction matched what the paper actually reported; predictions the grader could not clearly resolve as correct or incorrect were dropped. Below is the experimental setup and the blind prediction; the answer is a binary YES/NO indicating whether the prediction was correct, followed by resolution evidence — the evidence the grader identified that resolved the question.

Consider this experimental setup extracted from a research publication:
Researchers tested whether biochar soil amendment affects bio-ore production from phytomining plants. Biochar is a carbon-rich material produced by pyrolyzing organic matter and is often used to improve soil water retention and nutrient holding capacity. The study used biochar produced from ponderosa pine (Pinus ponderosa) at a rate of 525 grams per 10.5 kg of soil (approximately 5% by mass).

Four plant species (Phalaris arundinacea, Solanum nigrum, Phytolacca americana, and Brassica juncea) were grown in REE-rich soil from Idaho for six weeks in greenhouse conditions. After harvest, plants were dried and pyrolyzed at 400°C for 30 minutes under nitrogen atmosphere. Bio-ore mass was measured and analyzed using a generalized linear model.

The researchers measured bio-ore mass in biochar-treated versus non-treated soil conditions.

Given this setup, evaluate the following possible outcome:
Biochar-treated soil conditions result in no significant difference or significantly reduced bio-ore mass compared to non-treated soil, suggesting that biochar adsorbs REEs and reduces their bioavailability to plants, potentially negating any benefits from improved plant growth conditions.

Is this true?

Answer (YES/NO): NO